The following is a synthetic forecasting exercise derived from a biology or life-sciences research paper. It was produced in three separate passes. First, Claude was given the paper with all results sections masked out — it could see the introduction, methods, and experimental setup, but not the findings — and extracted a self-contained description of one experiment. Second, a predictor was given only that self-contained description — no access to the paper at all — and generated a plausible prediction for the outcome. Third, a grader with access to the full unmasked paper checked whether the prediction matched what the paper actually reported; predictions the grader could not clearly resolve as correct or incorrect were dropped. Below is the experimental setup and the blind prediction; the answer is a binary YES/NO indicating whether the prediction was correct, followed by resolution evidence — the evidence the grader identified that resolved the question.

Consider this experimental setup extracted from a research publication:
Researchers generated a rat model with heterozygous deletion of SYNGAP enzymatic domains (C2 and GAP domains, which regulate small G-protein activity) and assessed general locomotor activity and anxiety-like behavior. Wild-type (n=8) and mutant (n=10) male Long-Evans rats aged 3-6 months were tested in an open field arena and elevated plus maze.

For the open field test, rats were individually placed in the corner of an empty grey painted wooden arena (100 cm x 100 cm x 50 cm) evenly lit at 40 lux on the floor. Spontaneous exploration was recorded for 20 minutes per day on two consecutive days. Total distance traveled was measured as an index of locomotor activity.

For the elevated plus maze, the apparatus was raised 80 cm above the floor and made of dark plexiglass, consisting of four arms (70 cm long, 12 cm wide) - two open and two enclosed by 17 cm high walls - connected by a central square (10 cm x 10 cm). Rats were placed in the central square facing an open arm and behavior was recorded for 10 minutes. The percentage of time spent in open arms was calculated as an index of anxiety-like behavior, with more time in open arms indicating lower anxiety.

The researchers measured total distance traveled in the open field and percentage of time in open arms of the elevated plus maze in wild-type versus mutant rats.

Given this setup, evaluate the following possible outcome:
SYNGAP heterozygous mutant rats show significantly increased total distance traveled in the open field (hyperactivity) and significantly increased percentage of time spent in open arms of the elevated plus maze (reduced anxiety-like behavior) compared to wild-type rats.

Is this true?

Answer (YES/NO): NO